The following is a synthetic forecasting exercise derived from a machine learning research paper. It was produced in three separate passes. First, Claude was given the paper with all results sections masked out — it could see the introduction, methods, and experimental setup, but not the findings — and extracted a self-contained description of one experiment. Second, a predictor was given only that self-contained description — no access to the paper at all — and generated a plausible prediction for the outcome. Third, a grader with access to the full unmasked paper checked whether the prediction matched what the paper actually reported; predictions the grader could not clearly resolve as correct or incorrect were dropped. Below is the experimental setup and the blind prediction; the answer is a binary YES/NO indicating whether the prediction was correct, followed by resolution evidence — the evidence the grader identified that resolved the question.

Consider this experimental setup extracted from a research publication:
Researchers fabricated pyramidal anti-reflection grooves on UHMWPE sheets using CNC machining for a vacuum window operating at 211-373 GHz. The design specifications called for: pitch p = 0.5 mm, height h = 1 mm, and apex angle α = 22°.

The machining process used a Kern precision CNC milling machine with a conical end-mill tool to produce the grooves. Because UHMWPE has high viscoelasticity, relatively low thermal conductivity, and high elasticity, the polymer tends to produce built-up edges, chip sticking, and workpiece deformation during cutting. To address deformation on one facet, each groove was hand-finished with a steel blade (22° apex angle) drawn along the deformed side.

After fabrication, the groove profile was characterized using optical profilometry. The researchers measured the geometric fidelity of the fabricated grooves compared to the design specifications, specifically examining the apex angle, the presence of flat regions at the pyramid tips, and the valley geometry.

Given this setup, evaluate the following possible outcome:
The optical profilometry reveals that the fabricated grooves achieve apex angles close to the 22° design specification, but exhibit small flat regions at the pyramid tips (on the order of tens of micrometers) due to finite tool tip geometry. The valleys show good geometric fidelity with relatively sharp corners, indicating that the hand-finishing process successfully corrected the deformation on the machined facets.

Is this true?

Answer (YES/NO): NO